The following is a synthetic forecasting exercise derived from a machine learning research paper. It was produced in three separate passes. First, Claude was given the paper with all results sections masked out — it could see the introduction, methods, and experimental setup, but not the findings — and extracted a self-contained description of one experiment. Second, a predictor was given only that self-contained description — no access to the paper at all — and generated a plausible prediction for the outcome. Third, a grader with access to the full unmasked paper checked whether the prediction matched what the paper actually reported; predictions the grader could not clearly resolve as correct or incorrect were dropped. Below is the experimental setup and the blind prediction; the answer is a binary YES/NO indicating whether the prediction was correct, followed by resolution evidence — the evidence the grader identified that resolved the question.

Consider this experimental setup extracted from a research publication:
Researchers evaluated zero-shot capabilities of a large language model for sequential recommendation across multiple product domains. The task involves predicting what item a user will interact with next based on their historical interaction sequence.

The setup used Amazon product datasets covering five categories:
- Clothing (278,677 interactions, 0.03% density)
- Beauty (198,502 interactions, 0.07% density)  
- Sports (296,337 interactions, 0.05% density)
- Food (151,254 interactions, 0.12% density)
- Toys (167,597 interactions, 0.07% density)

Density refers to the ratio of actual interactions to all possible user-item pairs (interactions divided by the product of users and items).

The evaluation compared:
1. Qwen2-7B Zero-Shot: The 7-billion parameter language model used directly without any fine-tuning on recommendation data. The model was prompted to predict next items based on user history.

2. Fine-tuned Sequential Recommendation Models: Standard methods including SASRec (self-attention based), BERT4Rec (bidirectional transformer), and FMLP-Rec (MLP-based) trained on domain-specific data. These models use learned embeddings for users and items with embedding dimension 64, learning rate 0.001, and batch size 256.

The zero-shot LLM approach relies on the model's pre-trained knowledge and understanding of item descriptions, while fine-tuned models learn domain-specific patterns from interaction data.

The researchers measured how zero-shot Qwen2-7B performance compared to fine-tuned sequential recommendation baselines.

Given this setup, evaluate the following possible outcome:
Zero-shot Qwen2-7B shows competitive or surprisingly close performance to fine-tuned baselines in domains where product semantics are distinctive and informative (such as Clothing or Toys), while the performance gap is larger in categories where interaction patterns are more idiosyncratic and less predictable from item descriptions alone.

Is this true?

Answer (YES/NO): NO